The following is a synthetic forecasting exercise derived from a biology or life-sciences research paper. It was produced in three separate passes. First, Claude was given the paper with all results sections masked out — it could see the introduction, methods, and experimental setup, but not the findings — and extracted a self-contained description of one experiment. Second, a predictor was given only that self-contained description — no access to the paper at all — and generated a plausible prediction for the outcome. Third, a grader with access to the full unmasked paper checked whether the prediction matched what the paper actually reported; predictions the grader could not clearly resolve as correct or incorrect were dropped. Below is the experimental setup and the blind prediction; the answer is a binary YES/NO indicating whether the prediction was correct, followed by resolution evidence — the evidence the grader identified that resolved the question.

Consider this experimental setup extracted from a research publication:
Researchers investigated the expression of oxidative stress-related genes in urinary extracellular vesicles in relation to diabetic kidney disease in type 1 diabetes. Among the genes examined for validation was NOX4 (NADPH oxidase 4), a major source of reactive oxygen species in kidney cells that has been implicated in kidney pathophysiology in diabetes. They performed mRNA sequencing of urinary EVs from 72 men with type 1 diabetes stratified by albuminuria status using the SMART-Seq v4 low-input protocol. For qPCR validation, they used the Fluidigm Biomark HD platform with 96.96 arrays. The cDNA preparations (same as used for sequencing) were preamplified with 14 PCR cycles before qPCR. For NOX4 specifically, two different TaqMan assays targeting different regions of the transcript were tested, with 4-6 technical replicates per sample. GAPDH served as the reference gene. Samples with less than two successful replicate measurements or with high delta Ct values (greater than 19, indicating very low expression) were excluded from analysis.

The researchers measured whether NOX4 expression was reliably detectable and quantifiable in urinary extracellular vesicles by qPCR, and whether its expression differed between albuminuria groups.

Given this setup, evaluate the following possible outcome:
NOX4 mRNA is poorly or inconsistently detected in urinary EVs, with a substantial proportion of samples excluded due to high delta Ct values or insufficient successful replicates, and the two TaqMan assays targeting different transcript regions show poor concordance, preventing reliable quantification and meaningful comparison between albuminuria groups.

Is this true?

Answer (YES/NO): NO